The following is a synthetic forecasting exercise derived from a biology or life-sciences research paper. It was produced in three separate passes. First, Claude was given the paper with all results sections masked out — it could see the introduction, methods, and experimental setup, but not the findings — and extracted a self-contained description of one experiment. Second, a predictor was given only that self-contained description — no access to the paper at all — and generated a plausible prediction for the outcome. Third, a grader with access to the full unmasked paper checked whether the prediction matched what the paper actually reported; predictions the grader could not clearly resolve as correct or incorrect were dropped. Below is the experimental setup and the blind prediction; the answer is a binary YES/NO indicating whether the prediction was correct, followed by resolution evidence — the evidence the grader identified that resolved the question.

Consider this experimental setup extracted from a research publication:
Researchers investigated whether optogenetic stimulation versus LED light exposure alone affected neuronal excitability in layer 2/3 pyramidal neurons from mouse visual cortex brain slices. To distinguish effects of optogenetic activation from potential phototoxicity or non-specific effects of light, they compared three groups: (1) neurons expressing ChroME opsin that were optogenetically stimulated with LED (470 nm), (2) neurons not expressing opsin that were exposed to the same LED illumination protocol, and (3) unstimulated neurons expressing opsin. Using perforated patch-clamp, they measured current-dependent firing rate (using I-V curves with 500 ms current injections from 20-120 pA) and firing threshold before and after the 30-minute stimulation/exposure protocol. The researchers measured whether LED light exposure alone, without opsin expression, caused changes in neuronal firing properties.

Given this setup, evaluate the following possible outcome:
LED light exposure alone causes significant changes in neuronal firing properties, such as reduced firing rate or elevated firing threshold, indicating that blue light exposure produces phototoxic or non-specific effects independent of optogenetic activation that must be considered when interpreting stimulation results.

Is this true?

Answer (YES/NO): NO